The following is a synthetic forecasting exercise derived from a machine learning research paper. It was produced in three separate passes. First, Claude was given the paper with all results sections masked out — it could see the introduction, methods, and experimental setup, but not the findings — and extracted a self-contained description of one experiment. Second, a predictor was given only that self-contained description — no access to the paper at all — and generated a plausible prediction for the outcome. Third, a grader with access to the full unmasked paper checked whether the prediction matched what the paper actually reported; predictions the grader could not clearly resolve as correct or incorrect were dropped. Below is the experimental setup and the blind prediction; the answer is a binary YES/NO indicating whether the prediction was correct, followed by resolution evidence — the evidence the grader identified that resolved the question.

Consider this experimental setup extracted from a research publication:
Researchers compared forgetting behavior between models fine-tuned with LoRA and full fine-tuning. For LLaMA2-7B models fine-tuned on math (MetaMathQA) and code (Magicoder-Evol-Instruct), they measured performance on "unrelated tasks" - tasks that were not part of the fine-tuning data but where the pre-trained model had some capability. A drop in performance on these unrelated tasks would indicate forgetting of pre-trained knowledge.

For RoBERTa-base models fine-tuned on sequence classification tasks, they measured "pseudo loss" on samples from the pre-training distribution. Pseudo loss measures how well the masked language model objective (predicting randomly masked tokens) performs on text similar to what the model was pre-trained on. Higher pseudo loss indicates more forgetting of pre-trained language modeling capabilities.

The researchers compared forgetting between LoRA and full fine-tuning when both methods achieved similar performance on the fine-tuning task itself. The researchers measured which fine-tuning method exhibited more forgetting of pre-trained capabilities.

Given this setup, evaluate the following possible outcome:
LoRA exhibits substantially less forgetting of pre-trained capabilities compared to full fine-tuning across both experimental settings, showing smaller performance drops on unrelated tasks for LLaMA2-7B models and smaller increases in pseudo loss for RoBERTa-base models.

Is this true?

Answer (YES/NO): YES